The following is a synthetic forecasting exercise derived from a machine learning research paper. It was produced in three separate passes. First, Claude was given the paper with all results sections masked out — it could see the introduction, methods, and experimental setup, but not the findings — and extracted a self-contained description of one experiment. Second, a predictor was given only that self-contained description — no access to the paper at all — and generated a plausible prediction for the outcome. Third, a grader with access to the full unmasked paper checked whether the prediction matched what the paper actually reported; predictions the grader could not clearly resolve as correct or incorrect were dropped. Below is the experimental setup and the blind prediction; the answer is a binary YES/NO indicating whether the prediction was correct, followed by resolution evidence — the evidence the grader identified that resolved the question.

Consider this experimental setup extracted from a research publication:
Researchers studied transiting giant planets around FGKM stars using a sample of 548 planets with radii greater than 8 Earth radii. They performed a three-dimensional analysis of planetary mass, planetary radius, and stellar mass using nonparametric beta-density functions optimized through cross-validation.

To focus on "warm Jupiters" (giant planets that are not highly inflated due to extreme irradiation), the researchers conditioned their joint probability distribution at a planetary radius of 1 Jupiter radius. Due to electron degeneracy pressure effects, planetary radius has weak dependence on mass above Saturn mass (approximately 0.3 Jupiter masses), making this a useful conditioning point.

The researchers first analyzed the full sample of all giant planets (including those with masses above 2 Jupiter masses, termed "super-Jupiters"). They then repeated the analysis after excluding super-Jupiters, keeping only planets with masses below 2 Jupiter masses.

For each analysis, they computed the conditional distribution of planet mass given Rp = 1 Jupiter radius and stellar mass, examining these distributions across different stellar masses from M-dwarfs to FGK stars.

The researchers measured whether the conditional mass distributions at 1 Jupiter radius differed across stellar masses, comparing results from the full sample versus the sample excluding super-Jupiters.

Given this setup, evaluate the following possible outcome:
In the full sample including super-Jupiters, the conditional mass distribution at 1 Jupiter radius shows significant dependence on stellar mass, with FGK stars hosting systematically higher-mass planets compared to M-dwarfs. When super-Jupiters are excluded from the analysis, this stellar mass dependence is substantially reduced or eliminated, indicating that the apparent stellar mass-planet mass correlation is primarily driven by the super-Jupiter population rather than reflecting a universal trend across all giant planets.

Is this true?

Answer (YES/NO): YES